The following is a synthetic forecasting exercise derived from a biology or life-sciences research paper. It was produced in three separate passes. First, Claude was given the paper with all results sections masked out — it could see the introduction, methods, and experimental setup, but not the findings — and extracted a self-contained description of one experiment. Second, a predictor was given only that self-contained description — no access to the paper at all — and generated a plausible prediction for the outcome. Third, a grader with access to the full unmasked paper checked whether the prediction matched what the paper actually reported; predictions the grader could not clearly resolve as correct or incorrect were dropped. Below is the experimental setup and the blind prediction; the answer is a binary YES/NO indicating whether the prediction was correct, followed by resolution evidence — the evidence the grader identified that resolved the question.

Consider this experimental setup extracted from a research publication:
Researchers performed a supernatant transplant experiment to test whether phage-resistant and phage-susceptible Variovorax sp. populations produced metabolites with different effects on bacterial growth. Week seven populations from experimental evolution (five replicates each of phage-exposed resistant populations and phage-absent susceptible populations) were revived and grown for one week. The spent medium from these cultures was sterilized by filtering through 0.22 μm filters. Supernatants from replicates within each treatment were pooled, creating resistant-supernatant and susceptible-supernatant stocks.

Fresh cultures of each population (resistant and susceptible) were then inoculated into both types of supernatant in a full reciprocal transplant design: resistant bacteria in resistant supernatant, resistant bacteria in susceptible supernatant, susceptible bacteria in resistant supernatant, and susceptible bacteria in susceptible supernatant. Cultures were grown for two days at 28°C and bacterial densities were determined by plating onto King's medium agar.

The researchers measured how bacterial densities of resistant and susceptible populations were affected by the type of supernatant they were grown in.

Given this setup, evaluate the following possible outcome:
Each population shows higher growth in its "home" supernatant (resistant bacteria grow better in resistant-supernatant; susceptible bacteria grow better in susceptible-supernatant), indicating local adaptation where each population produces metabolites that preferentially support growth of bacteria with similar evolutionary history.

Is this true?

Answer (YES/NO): NO